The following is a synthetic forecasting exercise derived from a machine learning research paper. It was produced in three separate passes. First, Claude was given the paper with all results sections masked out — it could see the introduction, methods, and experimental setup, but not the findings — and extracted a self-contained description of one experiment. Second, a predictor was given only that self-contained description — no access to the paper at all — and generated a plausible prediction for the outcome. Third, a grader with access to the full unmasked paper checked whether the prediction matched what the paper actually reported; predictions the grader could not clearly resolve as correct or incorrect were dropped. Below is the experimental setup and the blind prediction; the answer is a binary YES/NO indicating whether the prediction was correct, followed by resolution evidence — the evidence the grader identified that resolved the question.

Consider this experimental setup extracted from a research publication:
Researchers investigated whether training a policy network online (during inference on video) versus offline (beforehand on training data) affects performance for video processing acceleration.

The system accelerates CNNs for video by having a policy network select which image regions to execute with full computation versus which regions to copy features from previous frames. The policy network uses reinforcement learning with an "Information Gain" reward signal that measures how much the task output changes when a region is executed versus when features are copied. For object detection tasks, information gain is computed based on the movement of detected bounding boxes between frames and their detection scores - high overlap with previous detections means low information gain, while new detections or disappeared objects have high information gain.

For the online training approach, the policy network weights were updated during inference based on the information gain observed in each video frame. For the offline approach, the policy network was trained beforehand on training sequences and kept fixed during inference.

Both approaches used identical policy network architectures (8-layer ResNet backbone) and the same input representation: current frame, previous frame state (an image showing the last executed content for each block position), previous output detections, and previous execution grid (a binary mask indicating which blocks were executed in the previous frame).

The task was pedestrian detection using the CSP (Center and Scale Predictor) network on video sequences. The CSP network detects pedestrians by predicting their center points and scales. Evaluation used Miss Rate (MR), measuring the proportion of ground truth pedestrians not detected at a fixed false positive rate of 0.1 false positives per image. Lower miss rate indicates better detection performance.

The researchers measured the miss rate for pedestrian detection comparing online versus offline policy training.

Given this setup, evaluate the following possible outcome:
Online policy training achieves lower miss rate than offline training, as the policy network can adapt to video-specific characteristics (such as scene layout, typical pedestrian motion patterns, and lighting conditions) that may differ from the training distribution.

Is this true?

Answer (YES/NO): YES